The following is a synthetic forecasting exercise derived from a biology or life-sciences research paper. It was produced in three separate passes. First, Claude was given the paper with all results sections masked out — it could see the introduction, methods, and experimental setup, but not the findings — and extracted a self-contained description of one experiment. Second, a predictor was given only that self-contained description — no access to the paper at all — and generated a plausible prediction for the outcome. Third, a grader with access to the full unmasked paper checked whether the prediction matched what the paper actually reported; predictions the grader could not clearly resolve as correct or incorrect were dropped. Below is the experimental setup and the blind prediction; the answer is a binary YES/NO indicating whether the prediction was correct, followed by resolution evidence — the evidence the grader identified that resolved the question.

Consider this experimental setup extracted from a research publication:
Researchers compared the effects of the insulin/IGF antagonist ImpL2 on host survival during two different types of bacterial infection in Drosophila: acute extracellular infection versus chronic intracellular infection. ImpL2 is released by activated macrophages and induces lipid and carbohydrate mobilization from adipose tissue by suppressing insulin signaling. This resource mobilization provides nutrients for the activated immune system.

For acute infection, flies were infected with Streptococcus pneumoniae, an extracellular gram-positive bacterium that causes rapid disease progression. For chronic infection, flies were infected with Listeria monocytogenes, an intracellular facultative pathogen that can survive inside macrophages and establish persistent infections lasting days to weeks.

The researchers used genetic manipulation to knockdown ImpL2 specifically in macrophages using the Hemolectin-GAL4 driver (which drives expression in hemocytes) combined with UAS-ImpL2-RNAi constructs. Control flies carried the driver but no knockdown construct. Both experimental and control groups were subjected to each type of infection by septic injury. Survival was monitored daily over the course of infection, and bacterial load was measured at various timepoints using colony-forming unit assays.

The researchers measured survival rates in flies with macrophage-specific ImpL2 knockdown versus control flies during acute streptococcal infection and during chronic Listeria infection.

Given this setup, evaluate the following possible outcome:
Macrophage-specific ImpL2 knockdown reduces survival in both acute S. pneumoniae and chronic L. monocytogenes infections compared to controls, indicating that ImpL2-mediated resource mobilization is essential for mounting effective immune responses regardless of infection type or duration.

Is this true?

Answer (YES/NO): NO